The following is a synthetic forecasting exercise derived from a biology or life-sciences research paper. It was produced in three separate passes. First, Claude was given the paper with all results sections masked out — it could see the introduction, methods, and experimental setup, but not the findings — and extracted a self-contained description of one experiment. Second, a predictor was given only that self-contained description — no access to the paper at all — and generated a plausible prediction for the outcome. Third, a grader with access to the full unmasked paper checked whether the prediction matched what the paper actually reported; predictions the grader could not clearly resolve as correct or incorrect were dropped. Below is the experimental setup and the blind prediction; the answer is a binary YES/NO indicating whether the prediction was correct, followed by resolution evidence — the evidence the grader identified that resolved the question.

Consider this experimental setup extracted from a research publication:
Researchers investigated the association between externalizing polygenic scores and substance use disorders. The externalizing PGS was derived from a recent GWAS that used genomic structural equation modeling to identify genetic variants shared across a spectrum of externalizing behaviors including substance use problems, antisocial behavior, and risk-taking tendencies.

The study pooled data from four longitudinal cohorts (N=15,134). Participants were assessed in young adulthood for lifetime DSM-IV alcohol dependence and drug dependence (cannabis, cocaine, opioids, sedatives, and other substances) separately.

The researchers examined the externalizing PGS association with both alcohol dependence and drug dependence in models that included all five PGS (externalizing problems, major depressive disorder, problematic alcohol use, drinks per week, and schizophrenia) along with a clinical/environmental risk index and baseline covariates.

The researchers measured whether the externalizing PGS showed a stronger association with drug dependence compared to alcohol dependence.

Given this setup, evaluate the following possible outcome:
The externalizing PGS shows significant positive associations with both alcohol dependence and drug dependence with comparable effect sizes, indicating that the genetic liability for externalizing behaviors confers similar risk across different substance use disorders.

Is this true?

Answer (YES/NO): NO